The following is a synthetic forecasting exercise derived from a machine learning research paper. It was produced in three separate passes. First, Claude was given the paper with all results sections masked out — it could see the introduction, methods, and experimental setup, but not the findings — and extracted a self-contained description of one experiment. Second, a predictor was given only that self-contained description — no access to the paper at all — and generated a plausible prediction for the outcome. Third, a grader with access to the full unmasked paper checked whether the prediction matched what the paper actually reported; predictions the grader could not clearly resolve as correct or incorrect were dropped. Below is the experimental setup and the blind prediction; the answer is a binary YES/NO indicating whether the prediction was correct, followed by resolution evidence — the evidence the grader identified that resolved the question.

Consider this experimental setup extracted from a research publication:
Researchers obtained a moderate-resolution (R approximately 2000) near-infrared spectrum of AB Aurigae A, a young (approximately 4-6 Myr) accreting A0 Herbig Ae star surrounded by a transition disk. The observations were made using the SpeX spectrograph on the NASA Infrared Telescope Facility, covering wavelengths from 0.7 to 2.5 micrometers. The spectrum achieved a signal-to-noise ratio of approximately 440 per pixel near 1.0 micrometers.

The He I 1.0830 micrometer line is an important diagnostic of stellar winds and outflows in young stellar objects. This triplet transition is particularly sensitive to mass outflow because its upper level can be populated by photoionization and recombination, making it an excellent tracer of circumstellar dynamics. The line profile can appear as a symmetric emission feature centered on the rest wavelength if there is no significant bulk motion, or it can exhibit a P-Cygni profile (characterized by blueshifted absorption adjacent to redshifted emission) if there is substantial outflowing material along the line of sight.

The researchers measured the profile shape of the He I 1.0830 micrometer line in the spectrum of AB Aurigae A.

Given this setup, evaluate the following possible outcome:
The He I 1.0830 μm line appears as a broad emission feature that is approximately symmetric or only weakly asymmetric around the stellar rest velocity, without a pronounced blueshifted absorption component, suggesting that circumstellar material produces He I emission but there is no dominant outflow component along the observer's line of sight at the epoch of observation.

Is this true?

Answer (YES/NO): NO